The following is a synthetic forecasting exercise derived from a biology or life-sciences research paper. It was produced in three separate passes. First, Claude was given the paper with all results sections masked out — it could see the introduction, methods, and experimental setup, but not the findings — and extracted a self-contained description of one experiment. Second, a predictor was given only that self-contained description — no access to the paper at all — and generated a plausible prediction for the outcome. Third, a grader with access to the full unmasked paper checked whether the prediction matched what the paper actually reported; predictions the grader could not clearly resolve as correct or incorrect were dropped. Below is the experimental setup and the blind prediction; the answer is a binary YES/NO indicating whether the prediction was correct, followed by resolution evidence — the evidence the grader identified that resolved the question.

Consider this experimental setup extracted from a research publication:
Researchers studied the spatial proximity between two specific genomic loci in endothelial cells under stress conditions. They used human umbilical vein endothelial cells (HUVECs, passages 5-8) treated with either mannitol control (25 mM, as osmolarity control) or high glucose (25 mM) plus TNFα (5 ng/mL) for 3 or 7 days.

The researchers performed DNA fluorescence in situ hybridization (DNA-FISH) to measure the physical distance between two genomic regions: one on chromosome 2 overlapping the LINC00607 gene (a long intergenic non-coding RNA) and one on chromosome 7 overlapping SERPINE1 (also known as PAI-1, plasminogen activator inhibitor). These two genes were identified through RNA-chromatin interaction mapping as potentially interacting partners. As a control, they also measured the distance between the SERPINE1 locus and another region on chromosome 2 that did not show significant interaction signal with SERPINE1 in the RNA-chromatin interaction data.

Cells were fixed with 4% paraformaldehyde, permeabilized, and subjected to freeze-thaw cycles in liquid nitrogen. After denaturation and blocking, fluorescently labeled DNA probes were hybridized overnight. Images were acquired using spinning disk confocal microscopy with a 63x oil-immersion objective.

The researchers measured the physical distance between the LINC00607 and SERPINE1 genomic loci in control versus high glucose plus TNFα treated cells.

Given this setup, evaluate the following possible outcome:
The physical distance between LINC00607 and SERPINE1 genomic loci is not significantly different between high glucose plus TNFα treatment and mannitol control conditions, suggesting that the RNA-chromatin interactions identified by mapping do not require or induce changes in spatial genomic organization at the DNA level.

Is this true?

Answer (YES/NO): NO